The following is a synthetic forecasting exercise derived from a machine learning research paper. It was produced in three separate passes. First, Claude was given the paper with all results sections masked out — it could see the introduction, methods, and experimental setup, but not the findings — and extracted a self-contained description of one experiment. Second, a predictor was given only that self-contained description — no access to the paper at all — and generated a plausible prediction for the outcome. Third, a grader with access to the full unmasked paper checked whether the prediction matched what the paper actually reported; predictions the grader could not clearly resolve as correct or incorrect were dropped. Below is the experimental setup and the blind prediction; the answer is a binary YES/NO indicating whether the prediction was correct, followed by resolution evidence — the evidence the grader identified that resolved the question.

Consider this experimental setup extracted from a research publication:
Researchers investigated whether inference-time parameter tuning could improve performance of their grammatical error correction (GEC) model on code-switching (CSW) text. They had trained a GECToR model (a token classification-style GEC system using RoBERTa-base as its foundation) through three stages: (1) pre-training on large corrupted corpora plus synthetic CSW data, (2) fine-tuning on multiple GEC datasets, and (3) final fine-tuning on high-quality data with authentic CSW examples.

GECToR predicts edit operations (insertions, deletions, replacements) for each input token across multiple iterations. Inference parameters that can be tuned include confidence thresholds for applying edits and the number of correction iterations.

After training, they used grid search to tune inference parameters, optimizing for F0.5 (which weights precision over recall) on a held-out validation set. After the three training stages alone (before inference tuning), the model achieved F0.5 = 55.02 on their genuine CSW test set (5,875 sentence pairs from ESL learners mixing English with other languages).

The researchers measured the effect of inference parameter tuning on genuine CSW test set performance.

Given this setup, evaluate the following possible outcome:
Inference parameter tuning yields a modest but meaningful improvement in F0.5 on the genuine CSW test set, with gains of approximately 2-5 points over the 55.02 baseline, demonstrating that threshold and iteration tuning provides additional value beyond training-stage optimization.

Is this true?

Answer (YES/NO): NO